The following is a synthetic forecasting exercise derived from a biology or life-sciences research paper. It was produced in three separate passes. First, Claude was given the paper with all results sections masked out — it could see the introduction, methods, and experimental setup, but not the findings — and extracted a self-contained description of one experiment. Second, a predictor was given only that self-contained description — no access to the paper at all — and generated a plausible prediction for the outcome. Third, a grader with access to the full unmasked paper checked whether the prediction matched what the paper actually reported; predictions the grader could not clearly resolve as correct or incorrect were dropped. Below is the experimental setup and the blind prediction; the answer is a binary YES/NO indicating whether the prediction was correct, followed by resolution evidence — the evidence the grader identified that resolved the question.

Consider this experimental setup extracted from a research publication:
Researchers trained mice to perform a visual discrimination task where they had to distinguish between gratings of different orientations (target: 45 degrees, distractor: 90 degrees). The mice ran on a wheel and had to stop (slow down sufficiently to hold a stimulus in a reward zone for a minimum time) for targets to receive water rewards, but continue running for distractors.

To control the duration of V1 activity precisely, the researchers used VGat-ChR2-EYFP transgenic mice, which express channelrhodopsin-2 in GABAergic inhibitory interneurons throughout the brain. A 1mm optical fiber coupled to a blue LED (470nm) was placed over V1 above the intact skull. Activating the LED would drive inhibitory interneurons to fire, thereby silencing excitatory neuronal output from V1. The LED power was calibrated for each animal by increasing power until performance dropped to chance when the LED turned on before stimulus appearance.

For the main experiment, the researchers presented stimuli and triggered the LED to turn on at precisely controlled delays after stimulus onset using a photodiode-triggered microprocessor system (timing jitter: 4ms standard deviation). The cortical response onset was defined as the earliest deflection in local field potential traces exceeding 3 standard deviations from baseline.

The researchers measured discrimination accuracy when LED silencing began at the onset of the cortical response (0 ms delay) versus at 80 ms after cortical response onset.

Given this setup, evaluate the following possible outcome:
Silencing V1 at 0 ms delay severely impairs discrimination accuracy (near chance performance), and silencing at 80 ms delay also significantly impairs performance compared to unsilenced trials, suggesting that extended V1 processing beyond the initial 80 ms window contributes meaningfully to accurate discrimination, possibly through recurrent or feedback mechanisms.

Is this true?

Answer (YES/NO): YES